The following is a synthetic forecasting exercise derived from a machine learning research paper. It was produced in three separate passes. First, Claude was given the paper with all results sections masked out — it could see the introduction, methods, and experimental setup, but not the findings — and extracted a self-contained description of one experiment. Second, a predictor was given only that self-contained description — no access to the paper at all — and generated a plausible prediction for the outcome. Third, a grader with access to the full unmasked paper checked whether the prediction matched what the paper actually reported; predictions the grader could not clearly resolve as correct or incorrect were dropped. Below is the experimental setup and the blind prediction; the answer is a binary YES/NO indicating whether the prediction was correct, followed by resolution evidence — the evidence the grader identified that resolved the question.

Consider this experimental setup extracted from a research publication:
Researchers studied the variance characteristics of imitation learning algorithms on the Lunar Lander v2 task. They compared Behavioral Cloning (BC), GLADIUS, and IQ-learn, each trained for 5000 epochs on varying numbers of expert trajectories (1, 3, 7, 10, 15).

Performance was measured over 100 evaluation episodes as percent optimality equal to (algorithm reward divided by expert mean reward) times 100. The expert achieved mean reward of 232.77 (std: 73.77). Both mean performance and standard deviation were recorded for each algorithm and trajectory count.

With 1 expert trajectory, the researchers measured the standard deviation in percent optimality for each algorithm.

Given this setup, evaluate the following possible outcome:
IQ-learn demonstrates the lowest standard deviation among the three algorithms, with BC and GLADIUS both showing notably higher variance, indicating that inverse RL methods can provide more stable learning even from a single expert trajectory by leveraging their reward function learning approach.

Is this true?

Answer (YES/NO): NO